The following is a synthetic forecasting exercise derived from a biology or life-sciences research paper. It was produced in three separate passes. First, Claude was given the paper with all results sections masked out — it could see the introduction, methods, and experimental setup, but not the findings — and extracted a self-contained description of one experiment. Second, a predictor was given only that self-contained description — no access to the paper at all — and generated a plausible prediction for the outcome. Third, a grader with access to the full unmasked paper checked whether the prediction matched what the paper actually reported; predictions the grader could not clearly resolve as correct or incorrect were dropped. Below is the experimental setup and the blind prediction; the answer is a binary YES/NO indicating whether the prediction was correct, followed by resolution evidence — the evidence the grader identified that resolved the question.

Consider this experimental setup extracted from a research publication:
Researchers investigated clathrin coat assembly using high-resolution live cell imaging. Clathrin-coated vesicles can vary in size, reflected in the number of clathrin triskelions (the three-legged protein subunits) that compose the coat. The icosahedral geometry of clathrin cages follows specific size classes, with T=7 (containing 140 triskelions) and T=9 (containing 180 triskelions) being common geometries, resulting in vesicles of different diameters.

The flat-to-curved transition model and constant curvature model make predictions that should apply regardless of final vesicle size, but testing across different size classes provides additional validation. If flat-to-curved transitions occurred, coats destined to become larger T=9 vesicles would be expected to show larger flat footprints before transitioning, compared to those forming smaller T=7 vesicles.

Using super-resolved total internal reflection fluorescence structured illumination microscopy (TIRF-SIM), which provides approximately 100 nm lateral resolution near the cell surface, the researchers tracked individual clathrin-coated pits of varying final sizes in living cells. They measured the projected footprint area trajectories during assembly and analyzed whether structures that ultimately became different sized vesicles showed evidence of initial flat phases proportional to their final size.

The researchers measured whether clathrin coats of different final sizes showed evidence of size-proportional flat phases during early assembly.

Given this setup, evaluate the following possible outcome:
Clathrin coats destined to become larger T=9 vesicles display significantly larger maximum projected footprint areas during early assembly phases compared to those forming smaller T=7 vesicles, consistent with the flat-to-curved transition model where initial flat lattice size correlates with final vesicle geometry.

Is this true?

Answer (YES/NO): NO